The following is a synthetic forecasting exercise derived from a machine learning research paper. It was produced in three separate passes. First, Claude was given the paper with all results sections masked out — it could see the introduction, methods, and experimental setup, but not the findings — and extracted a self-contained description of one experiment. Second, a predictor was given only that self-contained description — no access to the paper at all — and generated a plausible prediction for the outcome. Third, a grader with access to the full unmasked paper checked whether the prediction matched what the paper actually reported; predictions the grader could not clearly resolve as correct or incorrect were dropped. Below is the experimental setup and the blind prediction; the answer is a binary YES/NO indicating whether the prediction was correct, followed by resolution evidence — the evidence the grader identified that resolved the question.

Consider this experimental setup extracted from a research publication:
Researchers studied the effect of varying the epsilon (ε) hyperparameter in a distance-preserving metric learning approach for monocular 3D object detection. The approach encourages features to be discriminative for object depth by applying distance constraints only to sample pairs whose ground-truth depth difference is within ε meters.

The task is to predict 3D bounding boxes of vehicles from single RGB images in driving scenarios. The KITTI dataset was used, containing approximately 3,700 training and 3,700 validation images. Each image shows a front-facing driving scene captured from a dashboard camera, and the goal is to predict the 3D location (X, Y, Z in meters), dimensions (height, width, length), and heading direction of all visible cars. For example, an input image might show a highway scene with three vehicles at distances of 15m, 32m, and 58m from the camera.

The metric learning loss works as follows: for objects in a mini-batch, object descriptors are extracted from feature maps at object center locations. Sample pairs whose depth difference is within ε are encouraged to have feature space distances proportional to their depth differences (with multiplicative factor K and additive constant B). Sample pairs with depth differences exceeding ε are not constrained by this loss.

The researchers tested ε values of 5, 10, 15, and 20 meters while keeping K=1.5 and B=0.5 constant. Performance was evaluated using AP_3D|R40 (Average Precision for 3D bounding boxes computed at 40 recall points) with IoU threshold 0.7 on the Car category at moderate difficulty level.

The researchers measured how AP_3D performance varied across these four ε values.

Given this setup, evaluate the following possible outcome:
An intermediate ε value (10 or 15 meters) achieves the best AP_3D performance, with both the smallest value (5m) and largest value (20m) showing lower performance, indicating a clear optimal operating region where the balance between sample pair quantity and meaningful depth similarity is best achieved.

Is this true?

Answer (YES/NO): YES